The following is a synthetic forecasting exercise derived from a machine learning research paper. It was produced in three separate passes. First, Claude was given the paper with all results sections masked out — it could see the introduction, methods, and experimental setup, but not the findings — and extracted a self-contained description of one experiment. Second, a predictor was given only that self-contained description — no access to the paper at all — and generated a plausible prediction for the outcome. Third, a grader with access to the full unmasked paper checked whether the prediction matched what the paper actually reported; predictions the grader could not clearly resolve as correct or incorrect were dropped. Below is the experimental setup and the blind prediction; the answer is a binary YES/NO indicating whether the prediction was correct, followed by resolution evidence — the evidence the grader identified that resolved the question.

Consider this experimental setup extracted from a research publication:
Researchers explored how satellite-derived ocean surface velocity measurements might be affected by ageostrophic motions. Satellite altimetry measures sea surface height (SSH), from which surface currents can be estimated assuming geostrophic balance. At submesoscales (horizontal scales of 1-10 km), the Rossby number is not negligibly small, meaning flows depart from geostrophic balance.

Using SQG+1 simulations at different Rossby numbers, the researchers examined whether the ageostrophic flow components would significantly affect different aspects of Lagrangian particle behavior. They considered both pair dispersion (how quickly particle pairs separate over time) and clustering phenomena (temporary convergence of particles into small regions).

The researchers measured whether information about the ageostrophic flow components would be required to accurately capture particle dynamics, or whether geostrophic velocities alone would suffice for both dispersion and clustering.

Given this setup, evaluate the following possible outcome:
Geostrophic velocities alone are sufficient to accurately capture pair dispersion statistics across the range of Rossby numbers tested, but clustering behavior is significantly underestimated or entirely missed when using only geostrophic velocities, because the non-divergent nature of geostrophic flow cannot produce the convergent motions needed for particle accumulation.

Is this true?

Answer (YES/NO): YES